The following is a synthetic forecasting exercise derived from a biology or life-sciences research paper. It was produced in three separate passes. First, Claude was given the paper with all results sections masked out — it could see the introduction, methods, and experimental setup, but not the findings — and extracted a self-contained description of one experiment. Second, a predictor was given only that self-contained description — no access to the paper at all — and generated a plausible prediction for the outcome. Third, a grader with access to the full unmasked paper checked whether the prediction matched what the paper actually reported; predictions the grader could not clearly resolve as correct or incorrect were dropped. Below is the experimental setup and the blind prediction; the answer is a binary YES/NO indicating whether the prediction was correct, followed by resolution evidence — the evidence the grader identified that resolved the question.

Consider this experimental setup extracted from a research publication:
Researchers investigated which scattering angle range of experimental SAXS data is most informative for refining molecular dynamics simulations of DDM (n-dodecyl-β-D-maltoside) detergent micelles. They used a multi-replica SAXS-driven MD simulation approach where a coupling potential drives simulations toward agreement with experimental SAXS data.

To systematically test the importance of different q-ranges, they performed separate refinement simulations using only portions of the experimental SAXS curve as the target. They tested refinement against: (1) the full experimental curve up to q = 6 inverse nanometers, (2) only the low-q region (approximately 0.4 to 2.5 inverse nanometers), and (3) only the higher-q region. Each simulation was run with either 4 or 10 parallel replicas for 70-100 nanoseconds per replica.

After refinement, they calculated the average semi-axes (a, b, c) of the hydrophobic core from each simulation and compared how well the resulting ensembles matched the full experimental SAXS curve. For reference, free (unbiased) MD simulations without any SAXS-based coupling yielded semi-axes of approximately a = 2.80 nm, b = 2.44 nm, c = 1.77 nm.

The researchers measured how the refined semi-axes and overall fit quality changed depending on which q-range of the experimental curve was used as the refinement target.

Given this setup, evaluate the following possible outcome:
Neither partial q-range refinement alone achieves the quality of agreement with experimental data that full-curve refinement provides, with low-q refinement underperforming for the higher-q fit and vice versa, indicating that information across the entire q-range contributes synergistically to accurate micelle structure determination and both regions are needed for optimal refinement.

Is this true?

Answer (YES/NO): NO